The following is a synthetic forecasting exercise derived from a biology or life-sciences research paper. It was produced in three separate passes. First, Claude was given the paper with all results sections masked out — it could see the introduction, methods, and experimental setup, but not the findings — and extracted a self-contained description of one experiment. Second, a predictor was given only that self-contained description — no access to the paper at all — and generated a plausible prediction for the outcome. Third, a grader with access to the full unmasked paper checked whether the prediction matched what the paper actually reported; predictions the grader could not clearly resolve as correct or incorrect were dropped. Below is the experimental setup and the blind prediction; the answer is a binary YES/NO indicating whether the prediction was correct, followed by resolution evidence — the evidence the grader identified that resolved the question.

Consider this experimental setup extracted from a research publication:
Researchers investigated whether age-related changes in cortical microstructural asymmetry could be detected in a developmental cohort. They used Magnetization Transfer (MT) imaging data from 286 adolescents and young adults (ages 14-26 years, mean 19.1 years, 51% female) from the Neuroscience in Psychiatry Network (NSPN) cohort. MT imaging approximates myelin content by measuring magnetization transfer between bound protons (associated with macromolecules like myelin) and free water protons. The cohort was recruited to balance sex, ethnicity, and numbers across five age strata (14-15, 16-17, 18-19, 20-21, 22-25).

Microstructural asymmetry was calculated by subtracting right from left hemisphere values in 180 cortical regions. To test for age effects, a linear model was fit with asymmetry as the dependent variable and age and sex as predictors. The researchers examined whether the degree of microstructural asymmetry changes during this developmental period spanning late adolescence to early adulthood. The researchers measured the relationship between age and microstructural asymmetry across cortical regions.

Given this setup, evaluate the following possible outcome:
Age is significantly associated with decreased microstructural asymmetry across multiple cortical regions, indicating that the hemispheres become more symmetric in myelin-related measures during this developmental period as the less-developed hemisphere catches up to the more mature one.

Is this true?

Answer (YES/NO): NO